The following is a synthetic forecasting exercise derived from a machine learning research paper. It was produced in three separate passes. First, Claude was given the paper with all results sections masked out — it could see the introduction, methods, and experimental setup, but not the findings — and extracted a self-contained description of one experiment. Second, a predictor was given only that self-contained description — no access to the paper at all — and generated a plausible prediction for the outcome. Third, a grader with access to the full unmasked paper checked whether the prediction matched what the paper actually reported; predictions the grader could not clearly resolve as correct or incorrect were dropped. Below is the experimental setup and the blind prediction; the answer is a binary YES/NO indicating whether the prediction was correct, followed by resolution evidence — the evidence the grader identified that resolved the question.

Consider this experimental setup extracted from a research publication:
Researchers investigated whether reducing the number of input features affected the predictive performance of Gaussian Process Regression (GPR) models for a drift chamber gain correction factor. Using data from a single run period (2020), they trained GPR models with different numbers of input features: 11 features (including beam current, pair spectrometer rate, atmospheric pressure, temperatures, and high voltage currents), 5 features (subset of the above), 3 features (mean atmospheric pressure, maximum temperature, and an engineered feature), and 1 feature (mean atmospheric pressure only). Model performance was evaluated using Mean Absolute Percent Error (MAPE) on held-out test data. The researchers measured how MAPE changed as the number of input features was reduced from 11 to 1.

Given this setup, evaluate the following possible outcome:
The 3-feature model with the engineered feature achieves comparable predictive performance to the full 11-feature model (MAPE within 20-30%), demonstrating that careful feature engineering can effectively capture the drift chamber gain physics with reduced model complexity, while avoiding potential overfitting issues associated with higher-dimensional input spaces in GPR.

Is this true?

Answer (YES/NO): NO